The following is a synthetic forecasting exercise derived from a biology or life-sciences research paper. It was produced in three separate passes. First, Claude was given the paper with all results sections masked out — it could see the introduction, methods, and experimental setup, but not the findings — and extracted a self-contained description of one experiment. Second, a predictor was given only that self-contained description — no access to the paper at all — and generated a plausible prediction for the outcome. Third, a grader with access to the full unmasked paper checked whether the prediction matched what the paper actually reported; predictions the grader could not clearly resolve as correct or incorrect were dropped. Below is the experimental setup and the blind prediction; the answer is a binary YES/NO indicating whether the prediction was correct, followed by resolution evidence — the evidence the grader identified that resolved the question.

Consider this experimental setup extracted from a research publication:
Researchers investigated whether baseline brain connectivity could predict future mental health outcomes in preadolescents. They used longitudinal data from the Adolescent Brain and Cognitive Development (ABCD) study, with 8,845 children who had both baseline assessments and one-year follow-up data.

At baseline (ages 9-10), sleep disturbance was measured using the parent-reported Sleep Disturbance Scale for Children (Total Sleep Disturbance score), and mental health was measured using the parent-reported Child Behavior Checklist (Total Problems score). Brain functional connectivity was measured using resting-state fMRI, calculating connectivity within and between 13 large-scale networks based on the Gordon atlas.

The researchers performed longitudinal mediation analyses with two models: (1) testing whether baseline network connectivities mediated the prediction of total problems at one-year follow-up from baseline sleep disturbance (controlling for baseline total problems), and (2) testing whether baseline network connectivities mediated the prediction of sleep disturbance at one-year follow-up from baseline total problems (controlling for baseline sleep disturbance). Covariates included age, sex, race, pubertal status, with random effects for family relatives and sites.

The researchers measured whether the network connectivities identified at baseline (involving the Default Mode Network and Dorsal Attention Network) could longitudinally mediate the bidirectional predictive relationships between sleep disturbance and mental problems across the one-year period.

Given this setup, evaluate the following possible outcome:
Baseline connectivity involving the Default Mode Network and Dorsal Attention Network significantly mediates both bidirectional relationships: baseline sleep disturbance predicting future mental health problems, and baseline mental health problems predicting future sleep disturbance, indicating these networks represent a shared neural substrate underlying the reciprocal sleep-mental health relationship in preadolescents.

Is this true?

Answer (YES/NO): YES